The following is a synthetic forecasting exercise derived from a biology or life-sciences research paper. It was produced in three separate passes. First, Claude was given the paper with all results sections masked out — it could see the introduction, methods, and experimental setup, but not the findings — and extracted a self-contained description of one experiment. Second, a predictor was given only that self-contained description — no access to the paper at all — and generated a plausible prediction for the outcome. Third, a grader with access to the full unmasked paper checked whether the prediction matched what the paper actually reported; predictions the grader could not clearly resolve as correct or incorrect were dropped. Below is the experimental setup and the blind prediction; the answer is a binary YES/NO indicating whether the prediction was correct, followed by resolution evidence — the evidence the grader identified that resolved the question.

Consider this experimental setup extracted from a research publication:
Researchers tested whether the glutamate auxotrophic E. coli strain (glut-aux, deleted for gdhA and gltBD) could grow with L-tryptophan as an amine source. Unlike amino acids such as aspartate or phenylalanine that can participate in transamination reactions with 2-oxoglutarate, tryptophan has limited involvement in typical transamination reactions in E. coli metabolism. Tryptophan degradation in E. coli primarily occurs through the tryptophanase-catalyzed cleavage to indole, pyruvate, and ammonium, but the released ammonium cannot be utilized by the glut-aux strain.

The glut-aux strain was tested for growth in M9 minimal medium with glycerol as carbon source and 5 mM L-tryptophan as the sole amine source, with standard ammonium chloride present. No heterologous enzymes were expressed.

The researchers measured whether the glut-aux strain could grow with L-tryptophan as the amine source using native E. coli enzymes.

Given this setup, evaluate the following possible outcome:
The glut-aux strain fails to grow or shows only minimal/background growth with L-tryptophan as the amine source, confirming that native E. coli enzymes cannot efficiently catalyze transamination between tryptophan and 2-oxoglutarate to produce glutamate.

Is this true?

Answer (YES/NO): NO